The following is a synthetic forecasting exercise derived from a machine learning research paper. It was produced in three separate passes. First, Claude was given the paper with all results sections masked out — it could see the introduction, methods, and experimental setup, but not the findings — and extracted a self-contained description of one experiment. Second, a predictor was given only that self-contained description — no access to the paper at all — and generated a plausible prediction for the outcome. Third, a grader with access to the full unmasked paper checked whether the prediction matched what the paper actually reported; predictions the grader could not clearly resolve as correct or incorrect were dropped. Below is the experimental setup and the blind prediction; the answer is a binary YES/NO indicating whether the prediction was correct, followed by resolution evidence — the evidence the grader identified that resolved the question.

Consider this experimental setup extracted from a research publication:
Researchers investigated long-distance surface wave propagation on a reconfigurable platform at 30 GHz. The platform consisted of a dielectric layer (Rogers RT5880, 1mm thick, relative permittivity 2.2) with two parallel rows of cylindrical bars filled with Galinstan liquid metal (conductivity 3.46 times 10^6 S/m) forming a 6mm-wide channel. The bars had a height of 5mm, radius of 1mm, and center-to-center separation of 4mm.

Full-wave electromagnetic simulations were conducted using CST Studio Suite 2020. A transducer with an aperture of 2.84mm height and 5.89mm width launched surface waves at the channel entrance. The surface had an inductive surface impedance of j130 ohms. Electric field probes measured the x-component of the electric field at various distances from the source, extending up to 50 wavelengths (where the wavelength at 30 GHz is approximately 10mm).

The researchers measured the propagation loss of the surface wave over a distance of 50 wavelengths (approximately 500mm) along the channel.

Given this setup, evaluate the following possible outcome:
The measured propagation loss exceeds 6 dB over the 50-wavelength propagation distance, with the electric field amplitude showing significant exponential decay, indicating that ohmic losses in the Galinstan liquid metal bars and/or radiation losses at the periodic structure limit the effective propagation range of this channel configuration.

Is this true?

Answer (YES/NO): NO